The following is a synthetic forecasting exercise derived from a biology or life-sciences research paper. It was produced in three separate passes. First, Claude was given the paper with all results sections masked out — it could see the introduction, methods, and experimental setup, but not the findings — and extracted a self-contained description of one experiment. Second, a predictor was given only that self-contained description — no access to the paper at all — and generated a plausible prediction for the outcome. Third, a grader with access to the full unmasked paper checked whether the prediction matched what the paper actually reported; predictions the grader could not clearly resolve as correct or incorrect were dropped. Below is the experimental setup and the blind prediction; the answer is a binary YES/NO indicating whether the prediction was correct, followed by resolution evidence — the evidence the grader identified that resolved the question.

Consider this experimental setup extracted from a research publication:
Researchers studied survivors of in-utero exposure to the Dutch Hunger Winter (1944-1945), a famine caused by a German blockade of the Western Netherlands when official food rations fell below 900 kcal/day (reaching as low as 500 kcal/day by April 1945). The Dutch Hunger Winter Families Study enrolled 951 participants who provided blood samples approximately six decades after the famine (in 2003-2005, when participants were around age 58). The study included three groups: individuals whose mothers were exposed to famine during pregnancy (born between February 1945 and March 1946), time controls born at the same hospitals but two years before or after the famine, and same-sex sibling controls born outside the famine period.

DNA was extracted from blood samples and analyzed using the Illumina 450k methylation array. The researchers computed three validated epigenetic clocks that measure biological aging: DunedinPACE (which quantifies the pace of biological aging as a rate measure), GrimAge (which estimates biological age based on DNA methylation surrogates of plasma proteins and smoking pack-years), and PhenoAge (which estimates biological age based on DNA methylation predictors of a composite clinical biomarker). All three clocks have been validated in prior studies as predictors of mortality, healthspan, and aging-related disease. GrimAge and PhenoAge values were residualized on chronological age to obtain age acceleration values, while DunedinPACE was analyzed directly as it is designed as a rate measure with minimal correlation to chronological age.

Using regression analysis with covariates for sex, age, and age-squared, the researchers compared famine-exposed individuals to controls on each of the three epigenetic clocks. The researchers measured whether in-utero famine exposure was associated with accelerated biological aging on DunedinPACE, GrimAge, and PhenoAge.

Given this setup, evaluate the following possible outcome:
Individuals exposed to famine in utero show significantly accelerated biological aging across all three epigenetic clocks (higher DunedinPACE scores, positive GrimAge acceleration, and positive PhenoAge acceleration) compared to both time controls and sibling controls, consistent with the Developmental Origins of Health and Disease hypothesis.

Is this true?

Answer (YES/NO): NO